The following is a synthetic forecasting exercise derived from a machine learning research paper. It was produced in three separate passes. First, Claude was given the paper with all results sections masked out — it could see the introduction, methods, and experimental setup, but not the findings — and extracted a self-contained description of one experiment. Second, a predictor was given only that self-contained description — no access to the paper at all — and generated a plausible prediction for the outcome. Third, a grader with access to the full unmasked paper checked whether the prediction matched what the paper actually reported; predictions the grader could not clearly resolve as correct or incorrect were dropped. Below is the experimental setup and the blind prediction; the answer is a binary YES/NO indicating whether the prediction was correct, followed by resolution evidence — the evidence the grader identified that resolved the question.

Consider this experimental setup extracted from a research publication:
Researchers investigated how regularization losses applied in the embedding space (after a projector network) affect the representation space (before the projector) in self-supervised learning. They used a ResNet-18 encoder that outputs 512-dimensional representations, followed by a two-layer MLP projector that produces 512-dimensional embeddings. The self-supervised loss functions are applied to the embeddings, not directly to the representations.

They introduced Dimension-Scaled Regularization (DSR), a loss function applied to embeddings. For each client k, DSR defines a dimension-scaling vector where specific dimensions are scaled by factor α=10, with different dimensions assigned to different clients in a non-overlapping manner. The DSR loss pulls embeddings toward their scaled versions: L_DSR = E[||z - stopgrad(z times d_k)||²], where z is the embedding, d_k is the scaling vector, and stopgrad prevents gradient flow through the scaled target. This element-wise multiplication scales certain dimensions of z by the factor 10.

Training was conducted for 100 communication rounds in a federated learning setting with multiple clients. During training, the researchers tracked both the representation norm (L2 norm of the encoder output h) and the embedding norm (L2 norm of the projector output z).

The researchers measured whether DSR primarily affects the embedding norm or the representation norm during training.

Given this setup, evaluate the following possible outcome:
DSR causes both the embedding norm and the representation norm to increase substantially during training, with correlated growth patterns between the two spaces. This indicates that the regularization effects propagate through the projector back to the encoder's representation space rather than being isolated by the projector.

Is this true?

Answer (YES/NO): NO